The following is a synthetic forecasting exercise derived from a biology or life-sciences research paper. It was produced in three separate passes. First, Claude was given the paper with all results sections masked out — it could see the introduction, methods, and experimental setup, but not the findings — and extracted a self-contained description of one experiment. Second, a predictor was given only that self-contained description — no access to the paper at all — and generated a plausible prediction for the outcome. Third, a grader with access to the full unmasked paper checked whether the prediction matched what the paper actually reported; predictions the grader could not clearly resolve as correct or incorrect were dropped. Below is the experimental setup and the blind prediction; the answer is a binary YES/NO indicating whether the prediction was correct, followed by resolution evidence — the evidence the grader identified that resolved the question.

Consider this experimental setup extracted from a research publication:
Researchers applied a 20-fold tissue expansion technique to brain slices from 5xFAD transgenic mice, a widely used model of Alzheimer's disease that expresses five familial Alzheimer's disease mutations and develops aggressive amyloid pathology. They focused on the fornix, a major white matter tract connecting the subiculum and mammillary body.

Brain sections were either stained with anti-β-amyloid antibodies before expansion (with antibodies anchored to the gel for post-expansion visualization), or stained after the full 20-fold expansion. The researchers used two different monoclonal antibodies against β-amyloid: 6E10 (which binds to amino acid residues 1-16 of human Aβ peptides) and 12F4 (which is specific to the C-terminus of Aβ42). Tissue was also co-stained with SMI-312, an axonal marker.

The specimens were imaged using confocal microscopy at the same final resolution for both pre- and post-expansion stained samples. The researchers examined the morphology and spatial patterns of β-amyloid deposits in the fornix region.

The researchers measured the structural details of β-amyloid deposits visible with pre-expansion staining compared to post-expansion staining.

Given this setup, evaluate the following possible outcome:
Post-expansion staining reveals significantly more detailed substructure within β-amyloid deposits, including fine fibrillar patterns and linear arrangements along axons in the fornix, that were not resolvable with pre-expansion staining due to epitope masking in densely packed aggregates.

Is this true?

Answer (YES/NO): NO